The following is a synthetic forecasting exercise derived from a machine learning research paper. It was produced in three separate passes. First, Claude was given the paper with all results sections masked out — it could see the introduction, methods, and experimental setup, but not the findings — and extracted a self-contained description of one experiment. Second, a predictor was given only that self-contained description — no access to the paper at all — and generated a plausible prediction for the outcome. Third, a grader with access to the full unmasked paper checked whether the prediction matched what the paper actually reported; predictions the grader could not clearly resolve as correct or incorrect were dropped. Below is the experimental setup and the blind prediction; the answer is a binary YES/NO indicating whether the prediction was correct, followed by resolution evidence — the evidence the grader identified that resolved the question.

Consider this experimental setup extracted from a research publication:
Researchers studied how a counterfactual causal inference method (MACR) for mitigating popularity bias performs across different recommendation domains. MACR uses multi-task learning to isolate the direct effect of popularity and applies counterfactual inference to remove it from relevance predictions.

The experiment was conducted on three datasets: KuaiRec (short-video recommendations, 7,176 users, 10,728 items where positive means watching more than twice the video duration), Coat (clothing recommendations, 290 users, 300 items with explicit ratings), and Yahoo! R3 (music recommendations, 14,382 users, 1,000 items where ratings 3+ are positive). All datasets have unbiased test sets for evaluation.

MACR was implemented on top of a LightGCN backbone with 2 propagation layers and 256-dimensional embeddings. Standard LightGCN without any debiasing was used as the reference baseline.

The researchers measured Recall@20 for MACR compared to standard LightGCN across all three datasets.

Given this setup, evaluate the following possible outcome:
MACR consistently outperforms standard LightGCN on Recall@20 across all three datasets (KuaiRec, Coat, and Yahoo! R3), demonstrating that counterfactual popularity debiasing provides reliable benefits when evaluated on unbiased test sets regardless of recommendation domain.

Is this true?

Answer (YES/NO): NO